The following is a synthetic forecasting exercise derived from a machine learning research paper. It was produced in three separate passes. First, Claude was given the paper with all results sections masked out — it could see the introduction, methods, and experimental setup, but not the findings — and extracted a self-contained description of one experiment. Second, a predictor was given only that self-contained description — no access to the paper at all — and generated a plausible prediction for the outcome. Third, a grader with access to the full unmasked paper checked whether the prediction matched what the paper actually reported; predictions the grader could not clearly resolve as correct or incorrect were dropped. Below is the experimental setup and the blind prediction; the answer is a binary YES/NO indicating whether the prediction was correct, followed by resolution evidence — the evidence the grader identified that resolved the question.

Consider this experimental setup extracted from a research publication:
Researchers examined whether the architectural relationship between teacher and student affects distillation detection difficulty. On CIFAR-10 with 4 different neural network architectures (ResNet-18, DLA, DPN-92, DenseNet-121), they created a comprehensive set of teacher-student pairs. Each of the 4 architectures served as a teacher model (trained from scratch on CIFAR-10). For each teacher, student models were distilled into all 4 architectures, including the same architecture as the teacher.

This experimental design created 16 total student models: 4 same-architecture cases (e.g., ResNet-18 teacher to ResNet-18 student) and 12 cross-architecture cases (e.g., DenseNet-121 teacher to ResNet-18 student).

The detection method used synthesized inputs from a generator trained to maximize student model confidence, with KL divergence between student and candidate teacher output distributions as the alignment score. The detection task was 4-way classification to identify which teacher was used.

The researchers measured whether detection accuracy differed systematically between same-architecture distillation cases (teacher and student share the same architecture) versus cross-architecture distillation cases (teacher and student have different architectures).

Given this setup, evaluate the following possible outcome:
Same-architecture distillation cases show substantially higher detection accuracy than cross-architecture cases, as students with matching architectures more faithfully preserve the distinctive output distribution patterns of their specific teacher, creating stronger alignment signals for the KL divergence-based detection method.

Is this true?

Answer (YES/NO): YES